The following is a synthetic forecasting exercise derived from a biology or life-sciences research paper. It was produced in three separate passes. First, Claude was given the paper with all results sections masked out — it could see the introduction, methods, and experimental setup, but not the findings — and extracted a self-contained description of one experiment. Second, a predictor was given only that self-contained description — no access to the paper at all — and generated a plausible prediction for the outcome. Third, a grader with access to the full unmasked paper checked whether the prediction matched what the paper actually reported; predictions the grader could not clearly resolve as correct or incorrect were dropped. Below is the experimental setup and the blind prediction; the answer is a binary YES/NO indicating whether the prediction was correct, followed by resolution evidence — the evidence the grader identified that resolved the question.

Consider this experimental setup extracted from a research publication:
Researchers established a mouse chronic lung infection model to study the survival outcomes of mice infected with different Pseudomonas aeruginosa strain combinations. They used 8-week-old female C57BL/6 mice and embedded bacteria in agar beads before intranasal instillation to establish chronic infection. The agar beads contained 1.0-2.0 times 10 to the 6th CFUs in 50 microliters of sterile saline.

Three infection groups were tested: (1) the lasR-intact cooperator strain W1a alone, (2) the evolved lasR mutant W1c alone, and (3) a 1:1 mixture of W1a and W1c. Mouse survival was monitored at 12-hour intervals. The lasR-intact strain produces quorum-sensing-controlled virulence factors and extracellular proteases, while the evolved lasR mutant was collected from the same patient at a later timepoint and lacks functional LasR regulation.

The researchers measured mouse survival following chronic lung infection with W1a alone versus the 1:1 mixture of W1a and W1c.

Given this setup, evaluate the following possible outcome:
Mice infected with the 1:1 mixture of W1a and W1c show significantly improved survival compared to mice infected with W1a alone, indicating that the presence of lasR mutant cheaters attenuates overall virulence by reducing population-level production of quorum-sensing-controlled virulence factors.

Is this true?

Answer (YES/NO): YES